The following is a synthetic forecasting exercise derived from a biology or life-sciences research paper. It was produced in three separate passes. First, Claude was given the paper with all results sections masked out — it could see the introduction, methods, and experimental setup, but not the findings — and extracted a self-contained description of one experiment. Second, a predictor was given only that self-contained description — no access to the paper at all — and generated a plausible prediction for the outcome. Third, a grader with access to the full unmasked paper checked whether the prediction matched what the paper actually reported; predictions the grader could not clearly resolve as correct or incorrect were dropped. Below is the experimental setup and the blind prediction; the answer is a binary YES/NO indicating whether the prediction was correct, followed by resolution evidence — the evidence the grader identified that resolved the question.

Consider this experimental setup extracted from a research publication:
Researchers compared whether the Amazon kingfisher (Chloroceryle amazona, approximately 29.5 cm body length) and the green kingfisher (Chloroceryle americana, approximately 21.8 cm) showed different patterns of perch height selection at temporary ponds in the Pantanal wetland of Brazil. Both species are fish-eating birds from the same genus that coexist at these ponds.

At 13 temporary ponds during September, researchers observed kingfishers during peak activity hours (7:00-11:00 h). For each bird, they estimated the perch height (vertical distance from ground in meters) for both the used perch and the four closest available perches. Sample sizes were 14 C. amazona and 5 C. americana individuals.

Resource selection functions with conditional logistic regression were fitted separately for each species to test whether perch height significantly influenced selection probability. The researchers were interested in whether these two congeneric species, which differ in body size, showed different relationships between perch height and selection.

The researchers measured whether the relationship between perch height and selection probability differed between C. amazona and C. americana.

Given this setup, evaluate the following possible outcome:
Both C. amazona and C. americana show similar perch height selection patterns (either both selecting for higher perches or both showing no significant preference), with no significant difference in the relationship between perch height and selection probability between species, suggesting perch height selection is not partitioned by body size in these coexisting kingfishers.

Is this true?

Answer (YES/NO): NO